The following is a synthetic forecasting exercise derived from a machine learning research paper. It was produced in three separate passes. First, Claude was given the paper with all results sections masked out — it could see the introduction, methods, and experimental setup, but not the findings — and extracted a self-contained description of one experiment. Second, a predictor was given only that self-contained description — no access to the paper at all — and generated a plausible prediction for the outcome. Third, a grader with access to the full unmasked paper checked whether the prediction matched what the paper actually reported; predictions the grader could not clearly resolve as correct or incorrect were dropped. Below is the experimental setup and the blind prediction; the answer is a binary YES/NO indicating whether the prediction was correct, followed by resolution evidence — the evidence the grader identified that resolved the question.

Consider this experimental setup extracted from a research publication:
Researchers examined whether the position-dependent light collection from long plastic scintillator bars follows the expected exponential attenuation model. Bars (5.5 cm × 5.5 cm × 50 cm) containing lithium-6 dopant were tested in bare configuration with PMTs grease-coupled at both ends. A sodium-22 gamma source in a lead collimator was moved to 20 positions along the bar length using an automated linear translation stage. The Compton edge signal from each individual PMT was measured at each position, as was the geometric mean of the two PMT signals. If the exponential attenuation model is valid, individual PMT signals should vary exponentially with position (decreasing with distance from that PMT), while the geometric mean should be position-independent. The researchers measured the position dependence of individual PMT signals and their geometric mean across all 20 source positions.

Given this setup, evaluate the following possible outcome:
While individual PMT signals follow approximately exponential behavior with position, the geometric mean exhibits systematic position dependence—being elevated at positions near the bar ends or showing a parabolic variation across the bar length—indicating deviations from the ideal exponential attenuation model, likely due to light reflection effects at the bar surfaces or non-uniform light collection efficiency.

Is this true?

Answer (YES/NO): NO